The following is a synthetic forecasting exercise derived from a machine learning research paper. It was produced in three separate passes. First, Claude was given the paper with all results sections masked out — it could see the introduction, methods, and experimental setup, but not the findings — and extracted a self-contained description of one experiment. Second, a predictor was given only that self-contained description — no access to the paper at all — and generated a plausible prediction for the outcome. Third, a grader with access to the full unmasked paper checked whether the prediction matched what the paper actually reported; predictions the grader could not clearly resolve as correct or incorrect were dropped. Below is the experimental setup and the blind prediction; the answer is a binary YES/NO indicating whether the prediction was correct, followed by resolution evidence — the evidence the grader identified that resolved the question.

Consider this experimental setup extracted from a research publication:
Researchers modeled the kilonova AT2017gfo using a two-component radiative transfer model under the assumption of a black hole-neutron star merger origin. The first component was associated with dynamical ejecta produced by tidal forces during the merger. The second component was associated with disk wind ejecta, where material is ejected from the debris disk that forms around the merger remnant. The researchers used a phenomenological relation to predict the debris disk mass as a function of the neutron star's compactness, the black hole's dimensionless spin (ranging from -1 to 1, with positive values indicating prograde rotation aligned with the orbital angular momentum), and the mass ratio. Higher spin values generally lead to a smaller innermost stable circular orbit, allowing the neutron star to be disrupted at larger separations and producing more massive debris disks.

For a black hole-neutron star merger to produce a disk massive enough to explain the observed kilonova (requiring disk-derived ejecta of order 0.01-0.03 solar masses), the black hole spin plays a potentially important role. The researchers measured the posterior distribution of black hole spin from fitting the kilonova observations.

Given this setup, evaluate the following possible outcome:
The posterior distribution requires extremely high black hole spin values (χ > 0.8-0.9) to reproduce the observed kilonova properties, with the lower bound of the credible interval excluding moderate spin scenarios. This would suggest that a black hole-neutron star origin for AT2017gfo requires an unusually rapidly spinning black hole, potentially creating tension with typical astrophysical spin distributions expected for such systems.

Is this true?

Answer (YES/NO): NO